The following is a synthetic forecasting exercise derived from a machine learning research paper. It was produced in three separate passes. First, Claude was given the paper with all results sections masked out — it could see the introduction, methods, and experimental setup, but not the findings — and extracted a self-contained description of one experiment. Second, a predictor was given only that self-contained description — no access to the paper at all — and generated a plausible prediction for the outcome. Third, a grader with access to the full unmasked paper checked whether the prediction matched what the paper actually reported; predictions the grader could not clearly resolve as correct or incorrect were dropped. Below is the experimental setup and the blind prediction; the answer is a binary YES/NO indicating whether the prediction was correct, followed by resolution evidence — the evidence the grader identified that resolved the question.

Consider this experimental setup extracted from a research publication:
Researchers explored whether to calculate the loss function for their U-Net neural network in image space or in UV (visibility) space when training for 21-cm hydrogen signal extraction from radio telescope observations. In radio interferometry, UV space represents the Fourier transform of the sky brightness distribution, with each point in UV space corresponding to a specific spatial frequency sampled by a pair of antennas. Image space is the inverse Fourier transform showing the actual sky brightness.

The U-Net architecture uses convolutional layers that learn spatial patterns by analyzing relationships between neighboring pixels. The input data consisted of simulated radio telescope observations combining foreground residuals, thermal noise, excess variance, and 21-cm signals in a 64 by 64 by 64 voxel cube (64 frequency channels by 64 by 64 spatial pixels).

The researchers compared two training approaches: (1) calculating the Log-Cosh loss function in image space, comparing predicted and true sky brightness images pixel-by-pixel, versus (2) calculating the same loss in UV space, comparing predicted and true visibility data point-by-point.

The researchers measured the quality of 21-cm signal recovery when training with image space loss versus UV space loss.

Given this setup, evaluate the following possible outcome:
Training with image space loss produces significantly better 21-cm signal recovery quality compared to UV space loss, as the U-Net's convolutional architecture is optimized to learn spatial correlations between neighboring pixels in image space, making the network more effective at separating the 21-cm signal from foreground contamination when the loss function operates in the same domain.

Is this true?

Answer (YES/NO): YES